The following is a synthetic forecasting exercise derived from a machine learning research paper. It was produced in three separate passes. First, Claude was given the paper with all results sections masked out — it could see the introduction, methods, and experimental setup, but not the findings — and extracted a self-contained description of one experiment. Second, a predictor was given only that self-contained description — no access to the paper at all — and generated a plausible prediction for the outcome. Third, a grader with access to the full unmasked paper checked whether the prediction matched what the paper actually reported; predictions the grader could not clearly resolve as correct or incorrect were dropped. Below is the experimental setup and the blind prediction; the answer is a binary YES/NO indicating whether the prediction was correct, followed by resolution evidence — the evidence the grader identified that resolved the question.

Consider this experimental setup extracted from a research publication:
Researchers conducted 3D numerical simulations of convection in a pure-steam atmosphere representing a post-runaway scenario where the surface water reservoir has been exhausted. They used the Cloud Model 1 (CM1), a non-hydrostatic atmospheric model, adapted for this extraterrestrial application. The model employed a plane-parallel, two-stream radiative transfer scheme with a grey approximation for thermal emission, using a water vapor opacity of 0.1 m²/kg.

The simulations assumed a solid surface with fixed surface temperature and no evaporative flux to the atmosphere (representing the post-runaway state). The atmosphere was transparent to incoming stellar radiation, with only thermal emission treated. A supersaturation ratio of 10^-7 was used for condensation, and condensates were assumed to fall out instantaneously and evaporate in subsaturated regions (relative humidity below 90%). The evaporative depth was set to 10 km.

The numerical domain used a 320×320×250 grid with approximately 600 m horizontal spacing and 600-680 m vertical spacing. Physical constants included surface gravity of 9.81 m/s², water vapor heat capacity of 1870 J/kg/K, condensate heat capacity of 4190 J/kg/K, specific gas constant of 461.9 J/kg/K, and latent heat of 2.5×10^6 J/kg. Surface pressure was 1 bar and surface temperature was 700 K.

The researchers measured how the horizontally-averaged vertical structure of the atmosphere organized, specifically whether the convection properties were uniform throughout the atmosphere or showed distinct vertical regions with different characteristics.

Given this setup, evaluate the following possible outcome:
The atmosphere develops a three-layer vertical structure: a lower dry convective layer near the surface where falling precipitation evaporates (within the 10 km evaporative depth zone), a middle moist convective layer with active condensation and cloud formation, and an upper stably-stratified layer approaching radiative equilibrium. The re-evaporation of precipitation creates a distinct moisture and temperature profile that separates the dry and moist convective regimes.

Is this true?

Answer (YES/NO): NO